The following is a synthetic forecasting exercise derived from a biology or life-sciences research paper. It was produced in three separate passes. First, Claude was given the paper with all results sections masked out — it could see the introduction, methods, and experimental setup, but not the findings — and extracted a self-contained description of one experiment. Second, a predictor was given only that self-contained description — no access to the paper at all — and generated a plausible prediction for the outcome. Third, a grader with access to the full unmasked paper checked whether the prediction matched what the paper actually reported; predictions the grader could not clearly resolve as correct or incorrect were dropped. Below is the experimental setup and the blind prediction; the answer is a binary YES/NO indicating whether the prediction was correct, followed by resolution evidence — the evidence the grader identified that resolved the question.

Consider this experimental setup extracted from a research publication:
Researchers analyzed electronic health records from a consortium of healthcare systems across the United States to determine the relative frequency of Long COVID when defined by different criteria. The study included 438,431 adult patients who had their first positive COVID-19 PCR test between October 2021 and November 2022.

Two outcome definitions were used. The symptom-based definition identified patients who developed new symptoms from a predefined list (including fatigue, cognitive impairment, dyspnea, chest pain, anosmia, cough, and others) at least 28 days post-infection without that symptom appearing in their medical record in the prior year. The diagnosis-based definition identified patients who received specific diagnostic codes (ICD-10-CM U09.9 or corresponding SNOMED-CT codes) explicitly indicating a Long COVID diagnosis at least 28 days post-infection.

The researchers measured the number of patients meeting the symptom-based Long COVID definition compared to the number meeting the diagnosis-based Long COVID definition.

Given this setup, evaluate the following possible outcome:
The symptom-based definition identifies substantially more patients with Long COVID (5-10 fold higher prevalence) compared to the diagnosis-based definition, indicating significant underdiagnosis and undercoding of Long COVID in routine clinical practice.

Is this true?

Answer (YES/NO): NO